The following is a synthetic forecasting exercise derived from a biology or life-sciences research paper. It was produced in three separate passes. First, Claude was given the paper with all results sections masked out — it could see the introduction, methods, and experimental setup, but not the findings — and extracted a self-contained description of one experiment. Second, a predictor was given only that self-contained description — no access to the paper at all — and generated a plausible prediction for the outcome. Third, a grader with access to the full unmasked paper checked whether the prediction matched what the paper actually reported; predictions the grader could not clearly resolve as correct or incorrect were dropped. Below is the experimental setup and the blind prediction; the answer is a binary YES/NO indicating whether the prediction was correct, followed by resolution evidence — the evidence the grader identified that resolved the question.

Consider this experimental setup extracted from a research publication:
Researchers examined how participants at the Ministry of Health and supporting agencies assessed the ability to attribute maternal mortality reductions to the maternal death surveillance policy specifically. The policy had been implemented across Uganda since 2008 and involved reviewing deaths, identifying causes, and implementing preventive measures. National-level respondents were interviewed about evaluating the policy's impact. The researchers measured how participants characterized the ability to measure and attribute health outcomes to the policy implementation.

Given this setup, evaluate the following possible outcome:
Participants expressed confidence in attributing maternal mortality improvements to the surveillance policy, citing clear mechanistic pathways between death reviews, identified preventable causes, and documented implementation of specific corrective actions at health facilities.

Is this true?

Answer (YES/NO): NO